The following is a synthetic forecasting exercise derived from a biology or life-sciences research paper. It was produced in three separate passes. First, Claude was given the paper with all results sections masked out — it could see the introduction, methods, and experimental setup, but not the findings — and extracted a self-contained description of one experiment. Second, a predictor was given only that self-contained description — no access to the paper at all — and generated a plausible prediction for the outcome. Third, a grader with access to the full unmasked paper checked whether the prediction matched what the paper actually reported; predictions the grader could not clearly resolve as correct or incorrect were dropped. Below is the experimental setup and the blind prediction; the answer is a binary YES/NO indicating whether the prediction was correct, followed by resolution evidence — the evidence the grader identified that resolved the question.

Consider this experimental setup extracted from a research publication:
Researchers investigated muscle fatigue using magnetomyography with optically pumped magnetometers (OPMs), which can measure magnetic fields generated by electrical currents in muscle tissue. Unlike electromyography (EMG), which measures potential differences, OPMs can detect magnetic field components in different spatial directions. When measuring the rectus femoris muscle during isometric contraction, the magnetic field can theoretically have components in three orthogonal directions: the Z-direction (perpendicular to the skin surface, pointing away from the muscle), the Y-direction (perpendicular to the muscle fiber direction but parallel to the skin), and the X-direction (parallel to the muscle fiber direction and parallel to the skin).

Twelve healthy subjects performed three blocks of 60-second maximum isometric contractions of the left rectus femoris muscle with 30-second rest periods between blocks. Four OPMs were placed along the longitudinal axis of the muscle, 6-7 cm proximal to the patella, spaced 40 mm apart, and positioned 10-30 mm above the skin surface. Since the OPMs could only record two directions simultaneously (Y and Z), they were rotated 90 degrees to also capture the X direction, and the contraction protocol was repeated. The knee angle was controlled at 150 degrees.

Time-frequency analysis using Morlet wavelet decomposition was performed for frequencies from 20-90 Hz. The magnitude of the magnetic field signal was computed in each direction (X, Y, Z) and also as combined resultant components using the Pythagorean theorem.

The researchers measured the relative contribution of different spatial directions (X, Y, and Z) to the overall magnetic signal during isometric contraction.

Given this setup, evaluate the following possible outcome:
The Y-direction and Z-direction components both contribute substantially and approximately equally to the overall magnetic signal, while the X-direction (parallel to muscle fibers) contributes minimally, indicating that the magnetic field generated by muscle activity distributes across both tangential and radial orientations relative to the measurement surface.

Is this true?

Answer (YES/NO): NO